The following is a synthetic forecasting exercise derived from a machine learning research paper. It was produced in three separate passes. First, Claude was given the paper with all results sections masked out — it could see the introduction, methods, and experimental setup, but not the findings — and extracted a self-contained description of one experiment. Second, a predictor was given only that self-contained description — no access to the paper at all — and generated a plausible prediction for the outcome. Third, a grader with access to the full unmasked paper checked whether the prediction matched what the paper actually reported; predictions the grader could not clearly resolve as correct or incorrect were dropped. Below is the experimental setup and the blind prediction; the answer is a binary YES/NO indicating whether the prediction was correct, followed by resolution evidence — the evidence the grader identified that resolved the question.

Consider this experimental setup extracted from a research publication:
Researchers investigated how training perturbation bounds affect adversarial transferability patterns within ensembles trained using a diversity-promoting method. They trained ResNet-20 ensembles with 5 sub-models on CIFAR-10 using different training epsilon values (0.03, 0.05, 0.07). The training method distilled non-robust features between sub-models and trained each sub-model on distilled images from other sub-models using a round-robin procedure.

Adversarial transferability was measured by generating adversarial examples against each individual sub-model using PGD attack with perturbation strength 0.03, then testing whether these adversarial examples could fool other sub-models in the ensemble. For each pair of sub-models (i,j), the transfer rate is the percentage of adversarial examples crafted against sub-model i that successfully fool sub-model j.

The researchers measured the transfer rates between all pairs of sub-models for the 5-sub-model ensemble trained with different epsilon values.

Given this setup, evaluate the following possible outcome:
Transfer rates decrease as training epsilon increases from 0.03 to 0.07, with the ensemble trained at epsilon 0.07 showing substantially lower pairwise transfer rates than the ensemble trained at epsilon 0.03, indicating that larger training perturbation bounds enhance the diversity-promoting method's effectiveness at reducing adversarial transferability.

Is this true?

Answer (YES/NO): NO